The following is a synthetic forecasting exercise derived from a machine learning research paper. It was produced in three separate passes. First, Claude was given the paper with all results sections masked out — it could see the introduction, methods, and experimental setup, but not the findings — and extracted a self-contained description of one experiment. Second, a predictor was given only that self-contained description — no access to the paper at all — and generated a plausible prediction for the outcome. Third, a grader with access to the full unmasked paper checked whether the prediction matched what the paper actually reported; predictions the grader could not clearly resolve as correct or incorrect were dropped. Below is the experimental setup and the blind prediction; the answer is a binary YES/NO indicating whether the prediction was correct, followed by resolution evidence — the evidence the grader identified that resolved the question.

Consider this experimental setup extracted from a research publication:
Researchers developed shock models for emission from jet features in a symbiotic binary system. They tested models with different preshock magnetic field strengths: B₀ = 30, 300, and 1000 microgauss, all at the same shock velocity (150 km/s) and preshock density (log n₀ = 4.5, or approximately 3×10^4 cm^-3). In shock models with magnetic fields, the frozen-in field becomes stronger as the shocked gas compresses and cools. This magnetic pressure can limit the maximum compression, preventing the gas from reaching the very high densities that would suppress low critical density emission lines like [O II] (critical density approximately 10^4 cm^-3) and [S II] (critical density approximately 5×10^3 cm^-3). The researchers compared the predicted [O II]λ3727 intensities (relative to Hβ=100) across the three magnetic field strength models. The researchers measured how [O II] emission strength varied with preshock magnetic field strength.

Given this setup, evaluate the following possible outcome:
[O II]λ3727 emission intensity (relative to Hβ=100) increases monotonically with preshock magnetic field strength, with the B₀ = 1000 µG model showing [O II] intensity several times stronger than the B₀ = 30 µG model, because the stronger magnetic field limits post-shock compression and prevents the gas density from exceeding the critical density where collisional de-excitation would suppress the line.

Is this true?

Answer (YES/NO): YES